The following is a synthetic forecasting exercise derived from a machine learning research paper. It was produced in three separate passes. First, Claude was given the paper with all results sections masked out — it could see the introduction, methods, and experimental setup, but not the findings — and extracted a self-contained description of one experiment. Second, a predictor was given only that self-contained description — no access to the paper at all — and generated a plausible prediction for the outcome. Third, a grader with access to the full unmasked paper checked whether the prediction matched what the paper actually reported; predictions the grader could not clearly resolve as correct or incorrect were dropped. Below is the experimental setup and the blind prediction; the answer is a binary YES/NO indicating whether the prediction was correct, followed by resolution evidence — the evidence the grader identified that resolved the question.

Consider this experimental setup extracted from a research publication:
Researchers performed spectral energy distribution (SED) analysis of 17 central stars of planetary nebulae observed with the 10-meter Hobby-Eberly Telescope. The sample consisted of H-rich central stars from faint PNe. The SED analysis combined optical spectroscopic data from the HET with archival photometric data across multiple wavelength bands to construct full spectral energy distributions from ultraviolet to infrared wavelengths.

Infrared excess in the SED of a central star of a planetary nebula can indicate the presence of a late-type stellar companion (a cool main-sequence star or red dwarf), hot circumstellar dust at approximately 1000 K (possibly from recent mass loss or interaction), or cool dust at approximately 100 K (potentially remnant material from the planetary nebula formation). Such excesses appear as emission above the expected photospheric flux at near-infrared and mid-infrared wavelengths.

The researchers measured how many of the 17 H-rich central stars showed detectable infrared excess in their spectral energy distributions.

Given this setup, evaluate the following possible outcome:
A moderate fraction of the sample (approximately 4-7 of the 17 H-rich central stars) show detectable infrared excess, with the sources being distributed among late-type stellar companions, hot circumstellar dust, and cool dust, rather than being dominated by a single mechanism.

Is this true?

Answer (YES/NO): YES